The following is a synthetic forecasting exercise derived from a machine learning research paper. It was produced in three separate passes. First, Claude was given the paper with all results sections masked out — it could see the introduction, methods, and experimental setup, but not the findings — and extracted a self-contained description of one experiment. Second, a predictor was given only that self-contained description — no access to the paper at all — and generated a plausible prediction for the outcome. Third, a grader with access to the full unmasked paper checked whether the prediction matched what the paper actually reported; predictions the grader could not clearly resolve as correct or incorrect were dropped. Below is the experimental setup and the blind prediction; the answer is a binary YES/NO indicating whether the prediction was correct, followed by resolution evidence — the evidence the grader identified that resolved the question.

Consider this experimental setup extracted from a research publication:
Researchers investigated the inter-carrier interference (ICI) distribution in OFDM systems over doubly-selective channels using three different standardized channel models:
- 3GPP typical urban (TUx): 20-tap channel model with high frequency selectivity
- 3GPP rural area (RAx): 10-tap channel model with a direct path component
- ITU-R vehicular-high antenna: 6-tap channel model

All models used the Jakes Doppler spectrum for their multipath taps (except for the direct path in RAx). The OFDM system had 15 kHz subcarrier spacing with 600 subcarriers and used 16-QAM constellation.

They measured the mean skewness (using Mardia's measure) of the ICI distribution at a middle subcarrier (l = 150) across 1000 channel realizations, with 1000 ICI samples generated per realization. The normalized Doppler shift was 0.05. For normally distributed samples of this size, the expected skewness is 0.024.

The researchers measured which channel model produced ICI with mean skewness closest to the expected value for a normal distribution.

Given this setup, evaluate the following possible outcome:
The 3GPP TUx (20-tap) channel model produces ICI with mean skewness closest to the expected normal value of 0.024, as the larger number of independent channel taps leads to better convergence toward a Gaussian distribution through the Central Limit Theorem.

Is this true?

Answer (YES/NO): YES